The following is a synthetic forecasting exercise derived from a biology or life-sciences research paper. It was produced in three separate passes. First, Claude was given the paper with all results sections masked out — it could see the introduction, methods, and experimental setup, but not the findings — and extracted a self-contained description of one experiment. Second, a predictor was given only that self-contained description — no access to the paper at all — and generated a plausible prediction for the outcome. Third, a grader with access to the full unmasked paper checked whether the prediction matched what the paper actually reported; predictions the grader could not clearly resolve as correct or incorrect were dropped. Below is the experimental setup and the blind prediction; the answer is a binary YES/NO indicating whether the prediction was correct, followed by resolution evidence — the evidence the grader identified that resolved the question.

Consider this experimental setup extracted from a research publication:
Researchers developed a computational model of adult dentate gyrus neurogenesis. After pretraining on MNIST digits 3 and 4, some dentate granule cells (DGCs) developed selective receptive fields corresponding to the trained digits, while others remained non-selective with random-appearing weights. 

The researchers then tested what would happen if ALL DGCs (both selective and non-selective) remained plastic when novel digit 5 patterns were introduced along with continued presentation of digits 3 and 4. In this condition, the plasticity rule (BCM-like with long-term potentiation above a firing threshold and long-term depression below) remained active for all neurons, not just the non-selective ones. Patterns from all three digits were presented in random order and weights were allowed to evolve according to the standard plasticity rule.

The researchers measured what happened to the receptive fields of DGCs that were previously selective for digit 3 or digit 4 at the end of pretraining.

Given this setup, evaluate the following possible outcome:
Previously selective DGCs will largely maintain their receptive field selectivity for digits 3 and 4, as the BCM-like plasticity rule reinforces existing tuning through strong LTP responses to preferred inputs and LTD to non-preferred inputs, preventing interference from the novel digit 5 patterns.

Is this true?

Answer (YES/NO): NO